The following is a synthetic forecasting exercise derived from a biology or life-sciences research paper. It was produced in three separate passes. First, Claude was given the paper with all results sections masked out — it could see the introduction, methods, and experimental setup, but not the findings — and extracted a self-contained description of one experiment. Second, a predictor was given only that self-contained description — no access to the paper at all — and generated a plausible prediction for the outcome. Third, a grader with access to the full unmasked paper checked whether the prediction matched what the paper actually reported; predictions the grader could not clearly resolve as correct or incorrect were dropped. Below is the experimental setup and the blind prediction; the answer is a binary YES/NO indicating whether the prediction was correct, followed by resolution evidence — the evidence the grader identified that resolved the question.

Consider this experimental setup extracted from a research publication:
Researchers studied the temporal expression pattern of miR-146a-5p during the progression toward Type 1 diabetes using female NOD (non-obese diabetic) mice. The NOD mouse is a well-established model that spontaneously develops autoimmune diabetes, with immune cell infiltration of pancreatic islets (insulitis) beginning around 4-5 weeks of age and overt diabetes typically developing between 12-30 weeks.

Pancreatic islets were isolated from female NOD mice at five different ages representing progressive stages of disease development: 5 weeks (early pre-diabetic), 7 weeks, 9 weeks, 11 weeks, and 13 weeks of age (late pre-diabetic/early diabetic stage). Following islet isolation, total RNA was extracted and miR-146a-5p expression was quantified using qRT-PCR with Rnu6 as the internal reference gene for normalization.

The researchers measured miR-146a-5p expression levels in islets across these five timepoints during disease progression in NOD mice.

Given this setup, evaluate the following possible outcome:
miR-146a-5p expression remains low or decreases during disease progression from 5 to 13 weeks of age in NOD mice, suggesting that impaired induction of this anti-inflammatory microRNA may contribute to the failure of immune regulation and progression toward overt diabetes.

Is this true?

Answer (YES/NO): NO